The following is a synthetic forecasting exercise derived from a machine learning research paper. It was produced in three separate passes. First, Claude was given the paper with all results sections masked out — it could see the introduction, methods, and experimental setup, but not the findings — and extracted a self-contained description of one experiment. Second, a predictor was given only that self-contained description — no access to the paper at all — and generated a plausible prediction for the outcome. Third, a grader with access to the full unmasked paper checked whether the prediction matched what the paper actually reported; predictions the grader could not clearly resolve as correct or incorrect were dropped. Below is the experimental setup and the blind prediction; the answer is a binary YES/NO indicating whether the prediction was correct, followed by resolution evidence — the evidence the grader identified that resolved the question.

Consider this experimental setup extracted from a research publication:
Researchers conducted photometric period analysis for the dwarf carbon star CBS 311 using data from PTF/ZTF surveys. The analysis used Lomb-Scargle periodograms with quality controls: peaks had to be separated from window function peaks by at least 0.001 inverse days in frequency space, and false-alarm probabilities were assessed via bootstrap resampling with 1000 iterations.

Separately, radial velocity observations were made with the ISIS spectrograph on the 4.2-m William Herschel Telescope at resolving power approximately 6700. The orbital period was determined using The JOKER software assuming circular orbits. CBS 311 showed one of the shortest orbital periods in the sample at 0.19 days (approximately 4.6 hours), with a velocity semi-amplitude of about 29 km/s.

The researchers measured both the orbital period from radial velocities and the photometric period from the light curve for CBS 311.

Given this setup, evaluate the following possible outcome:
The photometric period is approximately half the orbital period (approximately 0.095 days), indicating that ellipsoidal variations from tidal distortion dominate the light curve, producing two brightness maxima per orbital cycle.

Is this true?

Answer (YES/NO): NO